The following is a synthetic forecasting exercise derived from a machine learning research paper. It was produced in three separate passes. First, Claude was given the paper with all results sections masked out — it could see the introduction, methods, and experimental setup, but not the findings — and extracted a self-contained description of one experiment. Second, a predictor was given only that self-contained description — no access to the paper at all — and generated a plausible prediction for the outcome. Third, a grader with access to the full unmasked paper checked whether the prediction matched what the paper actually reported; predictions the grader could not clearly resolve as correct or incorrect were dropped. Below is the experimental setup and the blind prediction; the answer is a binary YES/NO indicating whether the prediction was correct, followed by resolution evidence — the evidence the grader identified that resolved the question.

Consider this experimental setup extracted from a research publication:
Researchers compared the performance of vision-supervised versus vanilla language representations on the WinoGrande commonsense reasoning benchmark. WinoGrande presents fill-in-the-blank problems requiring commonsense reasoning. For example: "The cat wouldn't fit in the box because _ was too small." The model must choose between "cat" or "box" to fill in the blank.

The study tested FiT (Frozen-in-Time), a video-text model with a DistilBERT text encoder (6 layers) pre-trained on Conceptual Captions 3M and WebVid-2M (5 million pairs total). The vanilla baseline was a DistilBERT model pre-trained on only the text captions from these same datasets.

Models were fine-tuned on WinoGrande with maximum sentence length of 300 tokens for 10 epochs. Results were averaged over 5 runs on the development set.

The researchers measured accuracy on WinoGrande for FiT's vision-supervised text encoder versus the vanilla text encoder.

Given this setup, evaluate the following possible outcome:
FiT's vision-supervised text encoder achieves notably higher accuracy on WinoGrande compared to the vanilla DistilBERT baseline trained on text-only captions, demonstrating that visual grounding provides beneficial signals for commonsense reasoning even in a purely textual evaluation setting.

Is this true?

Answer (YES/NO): NO